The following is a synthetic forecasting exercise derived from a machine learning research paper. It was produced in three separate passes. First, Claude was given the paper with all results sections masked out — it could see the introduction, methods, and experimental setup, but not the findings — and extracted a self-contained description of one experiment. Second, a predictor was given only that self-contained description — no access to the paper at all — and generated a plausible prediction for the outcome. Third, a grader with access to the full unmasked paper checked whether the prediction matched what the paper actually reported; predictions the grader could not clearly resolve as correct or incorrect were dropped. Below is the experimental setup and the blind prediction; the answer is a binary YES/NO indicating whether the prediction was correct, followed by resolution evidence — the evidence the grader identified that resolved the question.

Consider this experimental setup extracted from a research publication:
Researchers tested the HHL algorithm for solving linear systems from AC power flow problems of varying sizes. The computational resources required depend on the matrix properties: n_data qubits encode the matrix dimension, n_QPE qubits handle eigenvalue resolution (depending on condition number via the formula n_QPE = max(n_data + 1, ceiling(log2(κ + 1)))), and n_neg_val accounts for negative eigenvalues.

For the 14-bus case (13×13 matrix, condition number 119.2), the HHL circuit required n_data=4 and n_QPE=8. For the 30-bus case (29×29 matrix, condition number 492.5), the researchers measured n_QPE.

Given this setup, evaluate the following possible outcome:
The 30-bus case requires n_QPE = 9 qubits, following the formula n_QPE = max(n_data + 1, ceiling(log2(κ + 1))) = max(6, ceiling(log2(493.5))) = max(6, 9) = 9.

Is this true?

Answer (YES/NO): NO